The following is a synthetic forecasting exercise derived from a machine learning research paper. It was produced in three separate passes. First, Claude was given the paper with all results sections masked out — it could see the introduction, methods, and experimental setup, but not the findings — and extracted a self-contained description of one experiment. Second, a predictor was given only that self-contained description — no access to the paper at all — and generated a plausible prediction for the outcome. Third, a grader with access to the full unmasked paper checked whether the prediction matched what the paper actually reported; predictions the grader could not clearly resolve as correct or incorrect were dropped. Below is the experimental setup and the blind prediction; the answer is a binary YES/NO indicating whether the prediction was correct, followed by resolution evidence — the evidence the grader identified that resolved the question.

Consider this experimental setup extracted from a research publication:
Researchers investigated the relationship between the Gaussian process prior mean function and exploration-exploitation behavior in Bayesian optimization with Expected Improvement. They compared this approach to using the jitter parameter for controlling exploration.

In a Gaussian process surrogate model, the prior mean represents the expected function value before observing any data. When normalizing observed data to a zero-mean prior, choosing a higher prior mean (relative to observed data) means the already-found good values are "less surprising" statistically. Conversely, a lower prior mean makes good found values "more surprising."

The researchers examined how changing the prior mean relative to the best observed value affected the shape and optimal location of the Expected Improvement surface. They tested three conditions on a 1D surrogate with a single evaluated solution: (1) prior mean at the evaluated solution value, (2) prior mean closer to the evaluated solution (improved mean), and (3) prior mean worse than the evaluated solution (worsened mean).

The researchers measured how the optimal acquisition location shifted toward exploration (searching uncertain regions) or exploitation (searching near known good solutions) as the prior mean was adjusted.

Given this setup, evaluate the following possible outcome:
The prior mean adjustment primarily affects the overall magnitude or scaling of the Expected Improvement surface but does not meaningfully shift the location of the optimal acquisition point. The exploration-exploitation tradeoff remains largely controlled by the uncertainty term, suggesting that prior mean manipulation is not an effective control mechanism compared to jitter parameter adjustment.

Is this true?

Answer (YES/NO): NO